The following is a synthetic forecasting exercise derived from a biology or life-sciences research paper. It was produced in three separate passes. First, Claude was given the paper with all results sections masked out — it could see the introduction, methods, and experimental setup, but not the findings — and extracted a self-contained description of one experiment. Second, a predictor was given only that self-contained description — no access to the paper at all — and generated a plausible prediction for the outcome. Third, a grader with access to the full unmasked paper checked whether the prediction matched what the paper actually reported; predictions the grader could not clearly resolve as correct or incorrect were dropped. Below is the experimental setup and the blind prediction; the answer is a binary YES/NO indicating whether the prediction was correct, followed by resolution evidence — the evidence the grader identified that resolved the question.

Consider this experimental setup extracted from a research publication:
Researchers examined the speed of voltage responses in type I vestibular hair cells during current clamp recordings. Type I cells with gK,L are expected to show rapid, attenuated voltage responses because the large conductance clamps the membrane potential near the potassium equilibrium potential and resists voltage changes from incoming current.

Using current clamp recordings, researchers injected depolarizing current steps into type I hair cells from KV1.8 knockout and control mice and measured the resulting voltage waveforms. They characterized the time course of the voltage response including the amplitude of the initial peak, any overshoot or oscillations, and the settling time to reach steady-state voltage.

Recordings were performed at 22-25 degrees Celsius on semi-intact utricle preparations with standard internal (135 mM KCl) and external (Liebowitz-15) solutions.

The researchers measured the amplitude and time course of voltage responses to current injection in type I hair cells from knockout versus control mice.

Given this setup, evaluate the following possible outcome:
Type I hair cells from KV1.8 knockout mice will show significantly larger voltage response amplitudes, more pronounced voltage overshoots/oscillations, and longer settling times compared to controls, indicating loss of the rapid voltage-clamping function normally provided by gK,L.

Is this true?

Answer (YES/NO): YES